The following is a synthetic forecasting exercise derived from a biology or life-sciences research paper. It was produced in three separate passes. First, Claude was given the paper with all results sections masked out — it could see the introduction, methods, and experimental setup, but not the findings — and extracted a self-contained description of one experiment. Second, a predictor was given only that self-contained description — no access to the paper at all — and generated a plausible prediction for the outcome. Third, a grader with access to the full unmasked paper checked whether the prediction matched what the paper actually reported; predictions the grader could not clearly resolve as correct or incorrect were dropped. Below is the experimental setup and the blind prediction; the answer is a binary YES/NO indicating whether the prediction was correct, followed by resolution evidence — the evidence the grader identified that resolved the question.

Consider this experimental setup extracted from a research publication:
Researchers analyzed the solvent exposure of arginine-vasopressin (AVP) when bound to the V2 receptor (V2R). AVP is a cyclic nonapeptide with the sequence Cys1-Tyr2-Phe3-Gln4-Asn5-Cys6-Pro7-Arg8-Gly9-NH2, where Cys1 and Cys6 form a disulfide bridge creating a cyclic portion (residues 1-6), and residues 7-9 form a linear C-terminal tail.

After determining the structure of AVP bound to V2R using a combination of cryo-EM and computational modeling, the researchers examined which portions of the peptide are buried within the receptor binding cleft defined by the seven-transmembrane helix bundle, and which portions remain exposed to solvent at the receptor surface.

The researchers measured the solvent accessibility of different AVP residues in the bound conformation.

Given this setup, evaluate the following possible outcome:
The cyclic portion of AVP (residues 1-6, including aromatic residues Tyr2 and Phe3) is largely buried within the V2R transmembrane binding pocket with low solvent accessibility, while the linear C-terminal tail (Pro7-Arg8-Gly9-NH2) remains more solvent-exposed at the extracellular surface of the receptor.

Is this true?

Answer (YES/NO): NO